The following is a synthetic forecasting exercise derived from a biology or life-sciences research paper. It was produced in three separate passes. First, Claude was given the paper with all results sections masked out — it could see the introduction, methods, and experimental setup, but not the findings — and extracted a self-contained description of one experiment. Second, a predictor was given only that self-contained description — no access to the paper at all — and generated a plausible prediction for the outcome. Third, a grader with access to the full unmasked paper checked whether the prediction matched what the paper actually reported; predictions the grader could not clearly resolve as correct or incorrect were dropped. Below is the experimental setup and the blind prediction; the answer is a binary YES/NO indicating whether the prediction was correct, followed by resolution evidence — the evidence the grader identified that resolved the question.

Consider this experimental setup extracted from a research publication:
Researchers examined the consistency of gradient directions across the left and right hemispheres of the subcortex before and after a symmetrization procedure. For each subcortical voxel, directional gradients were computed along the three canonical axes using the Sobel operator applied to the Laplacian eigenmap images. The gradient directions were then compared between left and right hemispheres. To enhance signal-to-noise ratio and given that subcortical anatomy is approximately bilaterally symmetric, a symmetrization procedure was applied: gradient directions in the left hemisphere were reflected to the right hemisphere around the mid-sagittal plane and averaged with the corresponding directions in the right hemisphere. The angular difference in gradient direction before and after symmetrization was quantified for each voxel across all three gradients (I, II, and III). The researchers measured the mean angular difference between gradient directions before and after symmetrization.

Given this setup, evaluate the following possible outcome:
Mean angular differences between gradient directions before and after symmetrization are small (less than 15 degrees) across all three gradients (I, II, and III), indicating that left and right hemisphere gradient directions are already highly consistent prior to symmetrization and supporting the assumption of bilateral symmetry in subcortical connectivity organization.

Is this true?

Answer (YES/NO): YES